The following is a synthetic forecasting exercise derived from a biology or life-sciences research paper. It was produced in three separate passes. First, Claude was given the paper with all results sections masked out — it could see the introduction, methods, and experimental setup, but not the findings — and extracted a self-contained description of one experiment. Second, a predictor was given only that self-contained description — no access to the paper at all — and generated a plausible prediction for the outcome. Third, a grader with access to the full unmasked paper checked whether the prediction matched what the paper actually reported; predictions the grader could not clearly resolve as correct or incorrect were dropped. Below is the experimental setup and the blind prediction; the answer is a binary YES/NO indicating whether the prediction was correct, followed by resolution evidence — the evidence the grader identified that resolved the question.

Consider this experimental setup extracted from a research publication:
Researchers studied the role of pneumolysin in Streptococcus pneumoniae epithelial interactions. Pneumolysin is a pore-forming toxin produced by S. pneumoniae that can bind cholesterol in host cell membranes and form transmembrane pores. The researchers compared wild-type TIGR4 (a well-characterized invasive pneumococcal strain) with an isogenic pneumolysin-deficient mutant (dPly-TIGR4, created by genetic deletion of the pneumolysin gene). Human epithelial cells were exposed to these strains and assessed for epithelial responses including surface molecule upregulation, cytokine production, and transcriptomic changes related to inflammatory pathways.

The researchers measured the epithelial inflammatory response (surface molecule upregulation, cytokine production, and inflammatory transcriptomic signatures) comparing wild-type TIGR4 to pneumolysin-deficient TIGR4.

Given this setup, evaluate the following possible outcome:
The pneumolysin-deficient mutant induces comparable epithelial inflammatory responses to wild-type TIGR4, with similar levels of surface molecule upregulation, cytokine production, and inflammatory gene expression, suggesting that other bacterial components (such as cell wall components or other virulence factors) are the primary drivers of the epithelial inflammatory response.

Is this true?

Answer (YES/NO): NO